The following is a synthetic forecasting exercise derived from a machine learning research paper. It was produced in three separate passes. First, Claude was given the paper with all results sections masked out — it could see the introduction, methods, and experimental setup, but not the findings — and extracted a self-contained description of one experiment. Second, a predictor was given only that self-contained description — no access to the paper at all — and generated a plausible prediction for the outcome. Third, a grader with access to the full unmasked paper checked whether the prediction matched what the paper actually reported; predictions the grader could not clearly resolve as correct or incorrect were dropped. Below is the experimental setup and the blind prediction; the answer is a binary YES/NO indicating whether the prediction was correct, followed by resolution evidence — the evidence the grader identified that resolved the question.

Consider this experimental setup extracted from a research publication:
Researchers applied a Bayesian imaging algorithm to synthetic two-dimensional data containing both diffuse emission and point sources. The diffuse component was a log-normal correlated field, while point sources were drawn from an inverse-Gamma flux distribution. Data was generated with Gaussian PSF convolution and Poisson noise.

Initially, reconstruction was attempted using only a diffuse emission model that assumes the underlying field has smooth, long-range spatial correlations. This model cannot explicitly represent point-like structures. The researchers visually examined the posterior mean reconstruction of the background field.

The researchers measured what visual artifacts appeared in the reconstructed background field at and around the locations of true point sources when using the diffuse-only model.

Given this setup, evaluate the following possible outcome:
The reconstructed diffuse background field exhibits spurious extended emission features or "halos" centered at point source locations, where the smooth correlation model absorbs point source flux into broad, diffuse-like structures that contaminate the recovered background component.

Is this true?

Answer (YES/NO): NO